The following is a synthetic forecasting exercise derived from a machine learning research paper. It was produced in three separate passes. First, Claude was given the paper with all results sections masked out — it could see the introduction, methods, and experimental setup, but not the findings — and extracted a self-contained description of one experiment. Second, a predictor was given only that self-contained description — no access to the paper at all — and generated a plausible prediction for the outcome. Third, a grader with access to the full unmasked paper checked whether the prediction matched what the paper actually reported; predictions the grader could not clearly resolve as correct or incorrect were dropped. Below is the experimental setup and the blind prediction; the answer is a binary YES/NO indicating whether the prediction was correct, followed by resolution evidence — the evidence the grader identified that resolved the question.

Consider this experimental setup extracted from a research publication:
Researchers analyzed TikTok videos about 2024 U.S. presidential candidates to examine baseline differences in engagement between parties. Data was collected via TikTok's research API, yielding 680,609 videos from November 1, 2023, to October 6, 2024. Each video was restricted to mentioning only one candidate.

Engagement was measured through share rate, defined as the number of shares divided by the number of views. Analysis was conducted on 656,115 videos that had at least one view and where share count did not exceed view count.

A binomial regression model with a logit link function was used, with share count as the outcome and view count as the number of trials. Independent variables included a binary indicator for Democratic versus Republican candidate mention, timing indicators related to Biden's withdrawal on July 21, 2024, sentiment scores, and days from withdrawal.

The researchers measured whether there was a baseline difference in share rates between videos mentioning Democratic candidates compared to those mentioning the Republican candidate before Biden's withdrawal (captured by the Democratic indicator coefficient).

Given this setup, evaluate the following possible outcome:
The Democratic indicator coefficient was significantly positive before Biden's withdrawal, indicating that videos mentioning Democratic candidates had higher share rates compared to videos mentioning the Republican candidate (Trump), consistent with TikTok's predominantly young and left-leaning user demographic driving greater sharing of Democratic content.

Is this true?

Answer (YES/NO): YES